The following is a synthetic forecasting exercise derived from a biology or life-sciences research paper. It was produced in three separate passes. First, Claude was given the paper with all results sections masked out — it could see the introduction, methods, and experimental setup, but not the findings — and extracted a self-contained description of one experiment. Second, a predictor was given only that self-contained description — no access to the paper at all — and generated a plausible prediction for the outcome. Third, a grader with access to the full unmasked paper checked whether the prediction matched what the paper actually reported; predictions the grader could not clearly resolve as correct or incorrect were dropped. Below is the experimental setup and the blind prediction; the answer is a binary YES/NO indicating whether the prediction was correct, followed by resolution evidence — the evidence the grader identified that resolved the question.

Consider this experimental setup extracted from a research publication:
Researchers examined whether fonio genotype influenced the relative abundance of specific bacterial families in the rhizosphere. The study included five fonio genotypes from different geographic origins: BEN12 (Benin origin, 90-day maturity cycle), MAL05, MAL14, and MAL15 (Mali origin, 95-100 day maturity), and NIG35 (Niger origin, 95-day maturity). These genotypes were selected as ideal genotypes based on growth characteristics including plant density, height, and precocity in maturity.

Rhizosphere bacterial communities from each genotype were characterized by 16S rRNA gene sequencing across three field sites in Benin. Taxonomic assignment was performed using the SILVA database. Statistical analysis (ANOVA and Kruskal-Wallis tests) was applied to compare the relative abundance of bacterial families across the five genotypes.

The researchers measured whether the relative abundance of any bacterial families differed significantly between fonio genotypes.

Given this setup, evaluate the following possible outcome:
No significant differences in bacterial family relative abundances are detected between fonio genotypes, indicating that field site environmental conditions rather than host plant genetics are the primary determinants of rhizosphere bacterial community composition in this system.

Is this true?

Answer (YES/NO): YES